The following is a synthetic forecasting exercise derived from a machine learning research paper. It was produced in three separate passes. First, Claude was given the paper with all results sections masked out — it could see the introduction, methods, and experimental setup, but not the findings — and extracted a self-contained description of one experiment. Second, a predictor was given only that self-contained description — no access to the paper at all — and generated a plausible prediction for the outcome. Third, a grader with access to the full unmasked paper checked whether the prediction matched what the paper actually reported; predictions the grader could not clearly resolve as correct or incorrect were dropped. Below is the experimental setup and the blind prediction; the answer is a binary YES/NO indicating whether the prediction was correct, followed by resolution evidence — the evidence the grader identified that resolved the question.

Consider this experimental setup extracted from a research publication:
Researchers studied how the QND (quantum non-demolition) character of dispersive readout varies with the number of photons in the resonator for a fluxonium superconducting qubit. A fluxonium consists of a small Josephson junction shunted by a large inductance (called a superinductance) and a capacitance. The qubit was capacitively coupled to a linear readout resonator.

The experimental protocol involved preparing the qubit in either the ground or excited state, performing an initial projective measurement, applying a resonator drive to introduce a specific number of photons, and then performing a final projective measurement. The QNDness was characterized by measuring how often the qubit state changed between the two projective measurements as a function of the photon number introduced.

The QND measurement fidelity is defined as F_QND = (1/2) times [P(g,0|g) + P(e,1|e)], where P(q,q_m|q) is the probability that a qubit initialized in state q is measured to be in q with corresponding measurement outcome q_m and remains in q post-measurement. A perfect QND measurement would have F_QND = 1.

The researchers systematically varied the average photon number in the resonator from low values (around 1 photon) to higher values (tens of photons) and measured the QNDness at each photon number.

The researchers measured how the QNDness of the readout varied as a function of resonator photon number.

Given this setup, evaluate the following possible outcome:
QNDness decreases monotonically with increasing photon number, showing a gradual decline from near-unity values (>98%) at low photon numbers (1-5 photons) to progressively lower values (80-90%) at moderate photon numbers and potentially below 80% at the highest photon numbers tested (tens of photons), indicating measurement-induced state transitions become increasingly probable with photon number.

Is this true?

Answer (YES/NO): NO